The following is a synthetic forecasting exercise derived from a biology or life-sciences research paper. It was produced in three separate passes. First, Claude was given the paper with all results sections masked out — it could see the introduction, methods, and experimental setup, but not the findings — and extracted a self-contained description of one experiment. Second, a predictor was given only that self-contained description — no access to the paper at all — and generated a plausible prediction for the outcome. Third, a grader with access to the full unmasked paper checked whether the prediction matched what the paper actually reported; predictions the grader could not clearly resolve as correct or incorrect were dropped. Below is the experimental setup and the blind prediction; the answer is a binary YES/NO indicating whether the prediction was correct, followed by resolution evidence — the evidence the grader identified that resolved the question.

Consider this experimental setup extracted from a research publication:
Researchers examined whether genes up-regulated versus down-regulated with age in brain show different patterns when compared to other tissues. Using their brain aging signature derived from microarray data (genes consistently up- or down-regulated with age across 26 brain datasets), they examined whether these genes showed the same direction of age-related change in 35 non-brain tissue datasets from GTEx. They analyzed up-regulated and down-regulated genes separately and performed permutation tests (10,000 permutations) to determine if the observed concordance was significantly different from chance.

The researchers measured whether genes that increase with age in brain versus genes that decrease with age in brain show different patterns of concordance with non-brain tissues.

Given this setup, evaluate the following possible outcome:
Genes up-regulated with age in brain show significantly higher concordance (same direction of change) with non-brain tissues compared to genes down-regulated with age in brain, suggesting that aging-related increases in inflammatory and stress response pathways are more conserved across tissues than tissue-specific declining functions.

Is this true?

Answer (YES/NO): NO